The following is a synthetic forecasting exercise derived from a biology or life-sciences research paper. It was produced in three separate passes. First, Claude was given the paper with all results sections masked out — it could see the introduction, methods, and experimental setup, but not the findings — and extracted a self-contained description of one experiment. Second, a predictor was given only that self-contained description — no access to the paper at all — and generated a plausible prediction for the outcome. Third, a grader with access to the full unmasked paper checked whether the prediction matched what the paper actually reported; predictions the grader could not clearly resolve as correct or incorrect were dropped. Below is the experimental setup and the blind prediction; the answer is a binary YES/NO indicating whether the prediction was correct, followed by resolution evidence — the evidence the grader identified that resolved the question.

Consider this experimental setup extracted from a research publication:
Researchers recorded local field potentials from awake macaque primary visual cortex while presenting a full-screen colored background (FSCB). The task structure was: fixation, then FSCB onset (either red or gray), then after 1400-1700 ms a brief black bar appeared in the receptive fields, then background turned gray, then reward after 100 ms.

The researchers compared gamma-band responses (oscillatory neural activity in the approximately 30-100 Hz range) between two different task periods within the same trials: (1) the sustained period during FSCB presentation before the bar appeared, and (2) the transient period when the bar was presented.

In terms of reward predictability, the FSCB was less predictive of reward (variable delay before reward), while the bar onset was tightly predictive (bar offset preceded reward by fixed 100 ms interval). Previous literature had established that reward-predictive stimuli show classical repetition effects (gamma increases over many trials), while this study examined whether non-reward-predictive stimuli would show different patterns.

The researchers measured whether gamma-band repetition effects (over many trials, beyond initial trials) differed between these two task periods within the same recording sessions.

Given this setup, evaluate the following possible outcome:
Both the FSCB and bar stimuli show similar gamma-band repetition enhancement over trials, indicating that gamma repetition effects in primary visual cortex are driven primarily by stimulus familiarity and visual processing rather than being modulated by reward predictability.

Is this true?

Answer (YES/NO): NO